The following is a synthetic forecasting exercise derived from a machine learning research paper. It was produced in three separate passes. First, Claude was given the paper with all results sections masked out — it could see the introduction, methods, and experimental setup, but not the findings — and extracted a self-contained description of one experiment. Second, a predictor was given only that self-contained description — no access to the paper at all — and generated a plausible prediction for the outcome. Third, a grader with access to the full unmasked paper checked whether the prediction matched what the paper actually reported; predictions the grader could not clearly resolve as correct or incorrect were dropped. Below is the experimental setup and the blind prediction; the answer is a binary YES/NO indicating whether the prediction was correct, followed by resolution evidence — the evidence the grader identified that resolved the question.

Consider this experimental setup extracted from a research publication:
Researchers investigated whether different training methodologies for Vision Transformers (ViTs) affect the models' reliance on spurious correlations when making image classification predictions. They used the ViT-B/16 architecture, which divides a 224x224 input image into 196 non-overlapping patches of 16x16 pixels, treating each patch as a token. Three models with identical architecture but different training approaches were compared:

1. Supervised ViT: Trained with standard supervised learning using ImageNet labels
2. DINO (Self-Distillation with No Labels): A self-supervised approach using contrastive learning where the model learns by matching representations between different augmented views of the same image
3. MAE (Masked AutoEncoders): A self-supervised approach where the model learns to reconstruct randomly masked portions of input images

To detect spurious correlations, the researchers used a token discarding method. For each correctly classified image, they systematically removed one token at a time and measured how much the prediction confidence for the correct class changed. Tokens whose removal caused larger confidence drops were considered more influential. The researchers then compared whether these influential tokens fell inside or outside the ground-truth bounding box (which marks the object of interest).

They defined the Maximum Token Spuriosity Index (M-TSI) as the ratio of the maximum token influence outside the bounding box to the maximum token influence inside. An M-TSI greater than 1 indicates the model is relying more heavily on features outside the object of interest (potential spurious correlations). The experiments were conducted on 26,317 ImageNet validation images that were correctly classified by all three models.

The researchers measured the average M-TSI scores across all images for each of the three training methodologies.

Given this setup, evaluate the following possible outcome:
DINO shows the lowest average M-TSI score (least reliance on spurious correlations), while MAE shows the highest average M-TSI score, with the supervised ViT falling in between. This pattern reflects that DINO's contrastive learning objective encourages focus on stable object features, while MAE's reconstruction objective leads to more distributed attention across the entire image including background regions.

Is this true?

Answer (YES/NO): YES